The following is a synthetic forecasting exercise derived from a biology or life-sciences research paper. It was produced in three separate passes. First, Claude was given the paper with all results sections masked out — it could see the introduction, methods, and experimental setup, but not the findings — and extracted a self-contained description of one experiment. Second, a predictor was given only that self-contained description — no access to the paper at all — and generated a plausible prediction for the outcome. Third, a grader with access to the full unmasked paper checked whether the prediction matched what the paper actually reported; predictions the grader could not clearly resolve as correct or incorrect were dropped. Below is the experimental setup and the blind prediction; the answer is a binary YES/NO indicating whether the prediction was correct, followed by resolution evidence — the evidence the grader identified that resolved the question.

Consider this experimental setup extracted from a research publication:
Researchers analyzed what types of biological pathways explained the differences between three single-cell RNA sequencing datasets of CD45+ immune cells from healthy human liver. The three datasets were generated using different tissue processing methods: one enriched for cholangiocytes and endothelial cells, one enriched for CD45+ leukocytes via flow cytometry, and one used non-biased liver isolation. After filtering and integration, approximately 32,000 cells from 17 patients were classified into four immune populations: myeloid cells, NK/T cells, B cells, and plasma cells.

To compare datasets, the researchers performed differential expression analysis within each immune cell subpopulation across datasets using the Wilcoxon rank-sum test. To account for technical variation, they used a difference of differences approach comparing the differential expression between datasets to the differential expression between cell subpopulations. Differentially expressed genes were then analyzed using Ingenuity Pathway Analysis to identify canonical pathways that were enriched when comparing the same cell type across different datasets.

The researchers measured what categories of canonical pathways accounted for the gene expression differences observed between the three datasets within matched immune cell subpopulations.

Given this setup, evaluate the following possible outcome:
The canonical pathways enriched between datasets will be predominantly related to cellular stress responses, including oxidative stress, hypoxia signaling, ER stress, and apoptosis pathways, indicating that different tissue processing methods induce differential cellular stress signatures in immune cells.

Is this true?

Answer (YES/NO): NO